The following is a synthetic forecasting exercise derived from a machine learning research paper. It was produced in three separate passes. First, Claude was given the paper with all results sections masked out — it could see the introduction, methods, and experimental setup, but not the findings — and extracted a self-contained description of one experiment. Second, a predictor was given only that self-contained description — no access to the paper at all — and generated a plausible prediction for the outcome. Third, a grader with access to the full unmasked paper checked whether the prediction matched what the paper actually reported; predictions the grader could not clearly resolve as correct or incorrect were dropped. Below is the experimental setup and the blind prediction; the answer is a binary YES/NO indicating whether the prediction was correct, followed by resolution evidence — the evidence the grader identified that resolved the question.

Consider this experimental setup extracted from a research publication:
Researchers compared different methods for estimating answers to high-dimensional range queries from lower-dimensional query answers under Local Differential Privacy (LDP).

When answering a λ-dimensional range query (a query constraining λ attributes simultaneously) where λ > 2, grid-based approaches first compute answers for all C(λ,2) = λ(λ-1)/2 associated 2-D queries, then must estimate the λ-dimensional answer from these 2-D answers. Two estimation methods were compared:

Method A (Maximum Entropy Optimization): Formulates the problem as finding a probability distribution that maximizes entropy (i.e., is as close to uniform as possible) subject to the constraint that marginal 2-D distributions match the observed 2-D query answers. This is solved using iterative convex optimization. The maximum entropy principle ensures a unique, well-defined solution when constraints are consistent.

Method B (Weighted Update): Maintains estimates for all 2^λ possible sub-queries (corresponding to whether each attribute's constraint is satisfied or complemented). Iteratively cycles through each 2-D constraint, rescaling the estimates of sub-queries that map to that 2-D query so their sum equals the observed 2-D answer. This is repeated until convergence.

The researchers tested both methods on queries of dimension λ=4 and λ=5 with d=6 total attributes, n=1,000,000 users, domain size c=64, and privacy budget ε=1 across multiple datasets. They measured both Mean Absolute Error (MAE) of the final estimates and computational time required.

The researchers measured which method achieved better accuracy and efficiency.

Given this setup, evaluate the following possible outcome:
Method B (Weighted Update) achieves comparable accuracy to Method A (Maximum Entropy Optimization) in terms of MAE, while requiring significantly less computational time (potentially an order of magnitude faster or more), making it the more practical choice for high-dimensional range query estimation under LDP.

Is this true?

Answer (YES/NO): YES